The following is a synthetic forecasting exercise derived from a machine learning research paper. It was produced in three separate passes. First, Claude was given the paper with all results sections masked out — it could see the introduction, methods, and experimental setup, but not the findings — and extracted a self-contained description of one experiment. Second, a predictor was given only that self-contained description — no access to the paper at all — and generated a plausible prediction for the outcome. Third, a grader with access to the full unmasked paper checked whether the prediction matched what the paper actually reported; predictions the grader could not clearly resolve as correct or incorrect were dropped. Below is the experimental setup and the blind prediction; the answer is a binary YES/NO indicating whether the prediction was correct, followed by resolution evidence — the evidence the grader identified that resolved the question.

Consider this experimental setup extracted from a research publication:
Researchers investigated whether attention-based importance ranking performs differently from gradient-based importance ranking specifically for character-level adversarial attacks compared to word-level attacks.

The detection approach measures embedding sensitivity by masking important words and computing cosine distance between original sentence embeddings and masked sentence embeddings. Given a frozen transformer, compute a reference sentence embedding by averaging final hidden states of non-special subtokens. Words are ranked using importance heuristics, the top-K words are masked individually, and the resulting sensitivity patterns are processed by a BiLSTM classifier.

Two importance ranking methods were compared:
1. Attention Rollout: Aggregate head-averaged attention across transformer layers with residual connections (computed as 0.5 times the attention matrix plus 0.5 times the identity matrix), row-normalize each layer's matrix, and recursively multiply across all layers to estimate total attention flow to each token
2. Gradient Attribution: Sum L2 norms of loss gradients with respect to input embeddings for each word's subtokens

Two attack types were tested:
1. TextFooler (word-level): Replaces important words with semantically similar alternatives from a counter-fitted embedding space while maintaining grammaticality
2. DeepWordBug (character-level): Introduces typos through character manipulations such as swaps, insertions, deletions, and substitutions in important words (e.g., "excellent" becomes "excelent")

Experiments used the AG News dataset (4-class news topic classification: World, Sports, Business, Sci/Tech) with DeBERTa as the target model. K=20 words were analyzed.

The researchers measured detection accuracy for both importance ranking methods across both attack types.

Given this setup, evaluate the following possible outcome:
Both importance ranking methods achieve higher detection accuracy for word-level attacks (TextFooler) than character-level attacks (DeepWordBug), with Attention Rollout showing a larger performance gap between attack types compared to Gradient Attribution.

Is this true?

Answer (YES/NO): NO